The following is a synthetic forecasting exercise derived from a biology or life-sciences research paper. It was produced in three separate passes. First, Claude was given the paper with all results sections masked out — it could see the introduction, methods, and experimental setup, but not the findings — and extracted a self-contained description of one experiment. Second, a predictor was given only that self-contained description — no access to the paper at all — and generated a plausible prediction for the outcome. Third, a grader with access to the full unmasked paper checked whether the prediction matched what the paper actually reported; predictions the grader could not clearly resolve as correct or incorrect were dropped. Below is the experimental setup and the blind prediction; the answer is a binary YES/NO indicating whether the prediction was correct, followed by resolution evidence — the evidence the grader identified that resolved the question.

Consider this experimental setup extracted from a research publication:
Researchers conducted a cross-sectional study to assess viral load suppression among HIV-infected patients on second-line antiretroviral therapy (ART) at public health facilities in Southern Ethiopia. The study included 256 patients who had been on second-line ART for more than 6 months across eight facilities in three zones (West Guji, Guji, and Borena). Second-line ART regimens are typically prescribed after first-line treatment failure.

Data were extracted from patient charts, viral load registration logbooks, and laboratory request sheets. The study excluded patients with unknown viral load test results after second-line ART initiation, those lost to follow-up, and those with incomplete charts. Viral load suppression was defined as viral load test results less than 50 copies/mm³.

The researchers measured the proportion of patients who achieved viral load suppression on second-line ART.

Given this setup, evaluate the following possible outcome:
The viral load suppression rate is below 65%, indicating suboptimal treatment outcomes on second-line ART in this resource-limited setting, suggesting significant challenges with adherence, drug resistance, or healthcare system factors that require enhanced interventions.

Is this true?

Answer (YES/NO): NO